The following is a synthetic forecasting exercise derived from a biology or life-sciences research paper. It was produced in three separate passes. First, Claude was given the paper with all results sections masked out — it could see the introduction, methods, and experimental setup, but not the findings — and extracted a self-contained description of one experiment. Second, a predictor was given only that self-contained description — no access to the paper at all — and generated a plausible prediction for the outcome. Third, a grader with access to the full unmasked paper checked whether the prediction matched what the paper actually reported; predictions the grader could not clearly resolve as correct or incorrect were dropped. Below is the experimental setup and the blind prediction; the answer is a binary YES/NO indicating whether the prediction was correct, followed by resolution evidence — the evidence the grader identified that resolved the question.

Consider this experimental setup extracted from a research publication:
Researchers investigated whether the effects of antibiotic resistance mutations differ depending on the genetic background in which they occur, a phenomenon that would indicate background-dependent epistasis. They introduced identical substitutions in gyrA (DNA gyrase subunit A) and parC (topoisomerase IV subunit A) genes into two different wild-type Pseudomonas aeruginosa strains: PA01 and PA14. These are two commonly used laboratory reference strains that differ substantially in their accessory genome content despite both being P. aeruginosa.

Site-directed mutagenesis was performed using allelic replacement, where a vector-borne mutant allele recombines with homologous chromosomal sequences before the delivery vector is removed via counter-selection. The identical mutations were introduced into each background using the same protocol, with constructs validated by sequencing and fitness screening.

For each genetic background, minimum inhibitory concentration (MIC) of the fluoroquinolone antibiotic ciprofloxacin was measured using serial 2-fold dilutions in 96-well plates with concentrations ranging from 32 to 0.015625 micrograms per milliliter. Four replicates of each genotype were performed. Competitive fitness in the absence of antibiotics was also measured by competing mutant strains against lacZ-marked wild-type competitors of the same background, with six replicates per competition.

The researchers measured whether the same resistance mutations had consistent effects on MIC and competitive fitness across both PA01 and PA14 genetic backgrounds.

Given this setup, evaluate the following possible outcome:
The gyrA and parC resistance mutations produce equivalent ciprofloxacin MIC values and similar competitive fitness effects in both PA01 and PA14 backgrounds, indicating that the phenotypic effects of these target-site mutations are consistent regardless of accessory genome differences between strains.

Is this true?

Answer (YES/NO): NO